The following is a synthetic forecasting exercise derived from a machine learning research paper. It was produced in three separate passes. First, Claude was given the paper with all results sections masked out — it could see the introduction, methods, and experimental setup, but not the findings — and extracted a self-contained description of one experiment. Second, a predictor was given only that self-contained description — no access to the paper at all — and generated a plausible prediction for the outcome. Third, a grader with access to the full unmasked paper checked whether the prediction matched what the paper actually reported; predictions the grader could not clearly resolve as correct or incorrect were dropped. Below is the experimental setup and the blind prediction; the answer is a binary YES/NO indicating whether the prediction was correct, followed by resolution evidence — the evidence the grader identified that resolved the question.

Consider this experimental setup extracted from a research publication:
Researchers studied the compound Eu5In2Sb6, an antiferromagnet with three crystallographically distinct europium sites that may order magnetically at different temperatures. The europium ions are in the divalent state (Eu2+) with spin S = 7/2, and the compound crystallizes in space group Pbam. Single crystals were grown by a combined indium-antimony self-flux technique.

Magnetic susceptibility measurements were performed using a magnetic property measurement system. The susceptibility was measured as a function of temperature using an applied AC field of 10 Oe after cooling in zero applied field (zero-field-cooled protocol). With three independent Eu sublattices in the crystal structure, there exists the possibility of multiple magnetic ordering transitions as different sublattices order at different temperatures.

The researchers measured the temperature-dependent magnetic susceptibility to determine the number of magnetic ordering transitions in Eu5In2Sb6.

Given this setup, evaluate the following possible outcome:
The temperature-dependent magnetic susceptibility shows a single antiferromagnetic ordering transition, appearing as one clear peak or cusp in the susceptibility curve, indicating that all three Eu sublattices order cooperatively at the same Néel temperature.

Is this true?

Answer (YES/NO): NO